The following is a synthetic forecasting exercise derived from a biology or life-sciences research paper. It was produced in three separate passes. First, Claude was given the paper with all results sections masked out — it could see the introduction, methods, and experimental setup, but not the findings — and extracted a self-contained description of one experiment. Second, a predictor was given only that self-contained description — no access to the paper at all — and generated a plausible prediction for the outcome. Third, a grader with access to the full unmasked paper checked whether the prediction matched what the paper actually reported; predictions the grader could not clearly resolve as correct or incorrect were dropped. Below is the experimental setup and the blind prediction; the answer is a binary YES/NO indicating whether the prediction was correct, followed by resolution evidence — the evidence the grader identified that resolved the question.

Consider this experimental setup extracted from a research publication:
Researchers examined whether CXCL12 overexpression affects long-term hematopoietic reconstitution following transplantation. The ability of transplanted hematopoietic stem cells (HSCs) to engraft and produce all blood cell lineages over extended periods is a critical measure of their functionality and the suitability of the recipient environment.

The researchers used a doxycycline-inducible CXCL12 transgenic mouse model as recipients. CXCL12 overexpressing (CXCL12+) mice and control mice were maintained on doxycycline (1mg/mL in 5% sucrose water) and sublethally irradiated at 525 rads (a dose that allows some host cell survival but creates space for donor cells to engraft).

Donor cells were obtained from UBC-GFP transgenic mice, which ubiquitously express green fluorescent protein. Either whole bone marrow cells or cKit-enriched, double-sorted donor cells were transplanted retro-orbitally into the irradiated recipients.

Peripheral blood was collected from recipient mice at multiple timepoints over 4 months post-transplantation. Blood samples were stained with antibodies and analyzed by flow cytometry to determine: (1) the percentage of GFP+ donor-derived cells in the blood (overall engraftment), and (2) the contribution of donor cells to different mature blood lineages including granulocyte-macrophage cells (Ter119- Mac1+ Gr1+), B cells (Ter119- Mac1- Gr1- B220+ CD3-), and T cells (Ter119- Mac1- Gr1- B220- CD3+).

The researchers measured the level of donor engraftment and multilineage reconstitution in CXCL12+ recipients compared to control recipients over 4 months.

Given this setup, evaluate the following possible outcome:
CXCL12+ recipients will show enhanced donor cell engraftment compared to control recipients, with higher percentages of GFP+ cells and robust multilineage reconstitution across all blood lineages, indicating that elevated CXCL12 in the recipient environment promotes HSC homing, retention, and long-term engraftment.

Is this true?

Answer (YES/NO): NO